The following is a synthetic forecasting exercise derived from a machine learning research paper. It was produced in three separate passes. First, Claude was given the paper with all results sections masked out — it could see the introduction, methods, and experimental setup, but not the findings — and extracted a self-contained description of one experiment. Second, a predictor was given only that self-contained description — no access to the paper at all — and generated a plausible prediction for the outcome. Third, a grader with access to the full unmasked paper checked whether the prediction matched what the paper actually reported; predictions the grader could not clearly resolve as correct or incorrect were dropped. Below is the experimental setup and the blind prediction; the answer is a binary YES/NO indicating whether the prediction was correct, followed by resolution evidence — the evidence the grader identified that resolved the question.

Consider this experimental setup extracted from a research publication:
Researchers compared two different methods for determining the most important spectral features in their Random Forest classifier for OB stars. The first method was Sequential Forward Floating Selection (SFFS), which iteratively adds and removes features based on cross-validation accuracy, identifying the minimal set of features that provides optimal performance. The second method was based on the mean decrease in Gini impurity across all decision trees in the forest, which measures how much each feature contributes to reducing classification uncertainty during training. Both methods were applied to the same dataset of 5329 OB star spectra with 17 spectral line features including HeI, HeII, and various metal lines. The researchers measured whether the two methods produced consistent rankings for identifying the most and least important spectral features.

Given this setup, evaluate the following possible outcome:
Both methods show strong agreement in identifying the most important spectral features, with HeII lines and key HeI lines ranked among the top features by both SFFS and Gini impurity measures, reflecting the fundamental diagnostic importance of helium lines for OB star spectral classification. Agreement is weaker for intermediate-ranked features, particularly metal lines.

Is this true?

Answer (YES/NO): NO